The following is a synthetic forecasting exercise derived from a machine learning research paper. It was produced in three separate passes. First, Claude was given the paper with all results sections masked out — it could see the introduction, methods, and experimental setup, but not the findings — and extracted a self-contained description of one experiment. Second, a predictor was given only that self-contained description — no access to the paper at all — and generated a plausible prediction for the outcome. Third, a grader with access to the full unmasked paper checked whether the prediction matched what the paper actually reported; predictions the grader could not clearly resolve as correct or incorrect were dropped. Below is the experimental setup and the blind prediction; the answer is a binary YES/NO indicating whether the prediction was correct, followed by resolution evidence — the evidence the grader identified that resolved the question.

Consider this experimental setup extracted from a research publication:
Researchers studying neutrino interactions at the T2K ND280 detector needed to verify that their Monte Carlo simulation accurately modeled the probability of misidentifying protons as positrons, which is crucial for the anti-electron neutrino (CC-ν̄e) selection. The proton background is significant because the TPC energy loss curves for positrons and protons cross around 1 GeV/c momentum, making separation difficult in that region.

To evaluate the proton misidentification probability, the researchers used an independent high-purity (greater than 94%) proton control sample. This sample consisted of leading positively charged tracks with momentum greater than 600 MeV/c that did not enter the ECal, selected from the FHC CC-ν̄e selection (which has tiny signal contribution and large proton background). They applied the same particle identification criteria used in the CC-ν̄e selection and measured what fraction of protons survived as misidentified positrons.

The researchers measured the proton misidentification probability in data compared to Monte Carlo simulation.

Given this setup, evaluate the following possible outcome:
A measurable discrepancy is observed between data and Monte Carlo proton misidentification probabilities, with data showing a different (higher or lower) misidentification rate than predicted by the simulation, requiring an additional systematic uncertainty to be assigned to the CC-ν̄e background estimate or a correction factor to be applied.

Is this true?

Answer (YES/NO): NO